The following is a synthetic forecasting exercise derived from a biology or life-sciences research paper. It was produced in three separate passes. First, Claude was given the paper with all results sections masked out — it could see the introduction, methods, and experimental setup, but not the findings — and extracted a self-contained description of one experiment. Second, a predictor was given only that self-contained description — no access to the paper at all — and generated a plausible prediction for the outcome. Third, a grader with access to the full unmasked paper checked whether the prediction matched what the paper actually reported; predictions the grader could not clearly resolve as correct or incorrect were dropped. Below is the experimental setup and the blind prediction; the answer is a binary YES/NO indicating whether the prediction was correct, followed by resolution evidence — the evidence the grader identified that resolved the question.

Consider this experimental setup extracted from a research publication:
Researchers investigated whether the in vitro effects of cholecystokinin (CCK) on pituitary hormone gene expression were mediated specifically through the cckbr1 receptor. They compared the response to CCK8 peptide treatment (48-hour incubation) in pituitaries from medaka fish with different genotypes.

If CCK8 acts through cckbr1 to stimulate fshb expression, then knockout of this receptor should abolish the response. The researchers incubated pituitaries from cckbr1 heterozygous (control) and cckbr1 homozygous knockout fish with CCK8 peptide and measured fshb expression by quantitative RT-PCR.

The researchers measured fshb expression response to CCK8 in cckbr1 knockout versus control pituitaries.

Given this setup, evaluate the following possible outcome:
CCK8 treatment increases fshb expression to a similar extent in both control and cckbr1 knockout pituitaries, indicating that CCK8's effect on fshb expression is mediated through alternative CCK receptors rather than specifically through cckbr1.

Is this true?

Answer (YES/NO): NO